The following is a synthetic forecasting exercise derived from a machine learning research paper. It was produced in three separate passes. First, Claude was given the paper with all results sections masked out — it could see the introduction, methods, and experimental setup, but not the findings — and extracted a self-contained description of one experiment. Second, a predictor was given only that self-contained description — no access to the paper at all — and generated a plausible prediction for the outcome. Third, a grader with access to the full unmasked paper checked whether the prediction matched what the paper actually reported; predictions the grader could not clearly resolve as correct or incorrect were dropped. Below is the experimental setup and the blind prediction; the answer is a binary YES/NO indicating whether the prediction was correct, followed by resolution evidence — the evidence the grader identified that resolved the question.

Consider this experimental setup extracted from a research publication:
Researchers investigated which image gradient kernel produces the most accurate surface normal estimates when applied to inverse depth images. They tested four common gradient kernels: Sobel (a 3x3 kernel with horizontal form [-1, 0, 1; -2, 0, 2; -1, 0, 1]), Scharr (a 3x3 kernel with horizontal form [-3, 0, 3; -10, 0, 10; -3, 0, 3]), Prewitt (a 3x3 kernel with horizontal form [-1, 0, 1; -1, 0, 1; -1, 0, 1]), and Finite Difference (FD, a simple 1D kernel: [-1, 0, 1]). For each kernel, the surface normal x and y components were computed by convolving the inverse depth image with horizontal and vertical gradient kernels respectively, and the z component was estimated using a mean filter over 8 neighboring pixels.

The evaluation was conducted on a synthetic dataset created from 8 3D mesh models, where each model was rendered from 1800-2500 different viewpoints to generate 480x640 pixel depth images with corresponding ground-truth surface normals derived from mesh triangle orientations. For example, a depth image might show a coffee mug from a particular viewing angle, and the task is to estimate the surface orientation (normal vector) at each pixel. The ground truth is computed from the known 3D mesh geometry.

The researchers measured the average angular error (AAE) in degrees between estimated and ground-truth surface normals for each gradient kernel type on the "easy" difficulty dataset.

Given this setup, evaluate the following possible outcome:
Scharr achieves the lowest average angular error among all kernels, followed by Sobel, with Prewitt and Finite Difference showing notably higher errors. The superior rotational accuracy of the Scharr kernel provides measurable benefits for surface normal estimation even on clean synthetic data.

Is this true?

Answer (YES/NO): NO